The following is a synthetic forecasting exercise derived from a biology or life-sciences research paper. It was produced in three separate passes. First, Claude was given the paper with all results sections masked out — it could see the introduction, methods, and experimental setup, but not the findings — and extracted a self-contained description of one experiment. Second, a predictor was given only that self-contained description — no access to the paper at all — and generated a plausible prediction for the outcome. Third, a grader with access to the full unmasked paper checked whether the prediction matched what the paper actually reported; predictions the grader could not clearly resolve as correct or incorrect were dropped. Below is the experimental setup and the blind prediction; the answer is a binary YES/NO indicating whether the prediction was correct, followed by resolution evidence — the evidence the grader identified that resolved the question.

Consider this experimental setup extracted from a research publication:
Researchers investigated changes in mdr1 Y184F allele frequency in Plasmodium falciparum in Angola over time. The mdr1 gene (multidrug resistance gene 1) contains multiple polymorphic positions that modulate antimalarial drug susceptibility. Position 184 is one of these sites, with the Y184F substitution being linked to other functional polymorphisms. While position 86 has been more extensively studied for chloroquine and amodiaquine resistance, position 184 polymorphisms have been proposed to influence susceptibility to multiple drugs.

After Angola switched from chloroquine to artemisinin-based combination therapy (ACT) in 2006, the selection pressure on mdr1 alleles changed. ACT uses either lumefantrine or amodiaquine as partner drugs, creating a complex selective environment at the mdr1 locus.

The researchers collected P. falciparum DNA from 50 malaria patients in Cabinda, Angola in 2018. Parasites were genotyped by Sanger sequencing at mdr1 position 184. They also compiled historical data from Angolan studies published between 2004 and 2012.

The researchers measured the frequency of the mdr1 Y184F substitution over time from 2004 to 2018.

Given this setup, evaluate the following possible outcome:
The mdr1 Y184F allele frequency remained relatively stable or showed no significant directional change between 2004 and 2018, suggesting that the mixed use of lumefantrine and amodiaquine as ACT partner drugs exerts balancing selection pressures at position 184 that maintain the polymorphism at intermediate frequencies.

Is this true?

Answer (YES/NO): NO